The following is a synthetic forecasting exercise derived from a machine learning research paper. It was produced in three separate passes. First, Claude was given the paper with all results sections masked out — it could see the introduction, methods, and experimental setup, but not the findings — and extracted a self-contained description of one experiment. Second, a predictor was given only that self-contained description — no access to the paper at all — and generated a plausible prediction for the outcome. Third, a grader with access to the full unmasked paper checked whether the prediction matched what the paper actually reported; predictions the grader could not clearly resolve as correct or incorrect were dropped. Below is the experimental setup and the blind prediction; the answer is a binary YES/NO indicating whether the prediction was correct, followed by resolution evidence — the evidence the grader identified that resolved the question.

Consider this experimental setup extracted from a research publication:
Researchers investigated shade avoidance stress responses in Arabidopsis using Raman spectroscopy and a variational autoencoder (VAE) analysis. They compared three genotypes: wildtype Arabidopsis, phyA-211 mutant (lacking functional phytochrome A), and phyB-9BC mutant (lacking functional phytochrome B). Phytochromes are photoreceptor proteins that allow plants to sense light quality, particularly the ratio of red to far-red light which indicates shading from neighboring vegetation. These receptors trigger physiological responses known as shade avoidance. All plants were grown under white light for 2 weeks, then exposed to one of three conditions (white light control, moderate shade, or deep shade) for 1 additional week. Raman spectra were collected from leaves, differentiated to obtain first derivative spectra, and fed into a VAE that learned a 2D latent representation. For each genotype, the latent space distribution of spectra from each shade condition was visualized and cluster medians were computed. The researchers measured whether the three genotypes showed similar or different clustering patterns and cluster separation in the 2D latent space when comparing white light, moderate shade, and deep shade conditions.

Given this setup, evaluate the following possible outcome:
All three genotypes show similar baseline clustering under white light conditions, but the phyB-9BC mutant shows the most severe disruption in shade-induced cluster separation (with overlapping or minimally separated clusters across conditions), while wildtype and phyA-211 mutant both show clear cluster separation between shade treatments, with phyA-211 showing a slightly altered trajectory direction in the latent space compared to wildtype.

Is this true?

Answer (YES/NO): NO